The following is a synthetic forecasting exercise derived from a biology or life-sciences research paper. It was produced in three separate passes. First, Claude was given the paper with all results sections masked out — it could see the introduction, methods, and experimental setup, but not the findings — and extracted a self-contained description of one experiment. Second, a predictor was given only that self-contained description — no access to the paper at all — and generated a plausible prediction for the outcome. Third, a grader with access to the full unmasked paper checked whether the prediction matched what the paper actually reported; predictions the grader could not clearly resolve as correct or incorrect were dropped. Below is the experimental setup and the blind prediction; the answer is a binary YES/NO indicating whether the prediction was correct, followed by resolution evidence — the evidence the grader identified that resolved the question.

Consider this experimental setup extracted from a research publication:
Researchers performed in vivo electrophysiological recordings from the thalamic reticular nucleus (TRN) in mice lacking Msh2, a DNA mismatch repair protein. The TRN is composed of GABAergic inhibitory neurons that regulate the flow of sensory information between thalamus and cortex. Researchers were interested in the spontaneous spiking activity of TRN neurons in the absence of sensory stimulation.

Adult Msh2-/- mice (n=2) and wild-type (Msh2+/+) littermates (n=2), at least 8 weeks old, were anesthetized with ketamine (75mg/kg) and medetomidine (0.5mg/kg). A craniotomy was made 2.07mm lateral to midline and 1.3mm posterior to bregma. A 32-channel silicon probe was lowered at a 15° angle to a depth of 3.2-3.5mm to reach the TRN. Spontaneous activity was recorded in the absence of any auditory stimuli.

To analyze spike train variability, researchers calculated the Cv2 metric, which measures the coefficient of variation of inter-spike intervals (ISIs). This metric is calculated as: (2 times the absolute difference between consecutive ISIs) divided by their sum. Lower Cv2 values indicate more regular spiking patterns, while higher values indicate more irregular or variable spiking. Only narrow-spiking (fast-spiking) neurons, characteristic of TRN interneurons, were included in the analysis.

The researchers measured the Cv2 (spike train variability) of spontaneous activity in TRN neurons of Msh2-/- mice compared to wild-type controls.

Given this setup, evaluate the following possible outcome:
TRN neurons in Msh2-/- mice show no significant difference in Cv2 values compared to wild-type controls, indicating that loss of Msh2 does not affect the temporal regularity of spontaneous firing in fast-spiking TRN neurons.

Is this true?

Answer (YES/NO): NO